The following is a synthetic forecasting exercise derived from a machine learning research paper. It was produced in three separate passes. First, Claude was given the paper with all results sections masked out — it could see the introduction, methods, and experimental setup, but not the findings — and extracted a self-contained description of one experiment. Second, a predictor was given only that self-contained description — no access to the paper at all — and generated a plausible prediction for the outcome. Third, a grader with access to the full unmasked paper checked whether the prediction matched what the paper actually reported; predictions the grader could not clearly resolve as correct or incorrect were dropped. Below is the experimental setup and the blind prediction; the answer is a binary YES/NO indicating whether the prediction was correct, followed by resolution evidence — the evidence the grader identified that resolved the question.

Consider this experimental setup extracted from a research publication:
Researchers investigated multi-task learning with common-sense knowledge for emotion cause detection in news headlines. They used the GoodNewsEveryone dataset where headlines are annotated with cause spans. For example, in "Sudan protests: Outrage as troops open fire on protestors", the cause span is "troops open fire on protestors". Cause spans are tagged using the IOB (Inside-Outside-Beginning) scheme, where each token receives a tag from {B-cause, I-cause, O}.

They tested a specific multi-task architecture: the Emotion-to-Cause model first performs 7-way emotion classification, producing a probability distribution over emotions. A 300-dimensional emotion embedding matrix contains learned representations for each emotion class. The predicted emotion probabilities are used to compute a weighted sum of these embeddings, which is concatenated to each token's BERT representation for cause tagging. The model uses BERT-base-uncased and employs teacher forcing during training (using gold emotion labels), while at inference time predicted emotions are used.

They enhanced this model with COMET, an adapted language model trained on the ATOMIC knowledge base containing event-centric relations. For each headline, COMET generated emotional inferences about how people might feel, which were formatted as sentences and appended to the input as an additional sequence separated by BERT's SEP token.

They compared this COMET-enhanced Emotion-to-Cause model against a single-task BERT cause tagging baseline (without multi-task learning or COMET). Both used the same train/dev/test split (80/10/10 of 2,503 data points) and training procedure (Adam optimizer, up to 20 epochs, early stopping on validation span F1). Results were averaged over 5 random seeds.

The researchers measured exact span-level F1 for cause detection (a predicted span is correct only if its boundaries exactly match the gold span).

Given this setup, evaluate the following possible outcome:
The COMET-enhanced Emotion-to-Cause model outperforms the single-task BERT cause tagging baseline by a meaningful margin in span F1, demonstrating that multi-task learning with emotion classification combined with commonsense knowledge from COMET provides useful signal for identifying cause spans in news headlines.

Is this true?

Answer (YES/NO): NO